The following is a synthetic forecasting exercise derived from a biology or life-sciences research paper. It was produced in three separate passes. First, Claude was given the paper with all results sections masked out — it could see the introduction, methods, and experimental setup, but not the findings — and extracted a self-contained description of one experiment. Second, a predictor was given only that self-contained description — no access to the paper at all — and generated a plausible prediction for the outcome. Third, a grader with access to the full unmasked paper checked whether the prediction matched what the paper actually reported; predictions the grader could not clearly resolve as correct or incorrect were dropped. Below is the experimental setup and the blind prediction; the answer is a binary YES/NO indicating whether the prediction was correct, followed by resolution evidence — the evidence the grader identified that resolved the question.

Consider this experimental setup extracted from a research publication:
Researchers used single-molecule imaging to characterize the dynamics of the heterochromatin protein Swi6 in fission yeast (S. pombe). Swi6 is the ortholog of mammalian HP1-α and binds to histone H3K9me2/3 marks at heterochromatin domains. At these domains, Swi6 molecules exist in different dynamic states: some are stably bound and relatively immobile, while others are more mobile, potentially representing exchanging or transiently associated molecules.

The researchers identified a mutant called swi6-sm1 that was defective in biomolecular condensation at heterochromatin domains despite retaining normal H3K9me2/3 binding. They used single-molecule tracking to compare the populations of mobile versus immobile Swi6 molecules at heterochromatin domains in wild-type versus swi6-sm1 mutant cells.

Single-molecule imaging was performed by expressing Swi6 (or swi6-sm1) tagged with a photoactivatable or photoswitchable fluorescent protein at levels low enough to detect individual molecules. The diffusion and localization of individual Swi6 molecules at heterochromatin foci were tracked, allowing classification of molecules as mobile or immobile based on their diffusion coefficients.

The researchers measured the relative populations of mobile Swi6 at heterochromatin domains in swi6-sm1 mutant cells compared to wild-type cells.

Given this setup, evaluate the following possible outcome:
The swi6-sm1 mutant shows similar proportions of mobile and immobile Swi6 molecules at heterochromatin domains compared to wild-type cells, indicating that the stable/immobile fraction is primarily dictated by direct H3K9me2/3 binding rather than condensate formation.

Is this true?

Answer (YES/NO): NO